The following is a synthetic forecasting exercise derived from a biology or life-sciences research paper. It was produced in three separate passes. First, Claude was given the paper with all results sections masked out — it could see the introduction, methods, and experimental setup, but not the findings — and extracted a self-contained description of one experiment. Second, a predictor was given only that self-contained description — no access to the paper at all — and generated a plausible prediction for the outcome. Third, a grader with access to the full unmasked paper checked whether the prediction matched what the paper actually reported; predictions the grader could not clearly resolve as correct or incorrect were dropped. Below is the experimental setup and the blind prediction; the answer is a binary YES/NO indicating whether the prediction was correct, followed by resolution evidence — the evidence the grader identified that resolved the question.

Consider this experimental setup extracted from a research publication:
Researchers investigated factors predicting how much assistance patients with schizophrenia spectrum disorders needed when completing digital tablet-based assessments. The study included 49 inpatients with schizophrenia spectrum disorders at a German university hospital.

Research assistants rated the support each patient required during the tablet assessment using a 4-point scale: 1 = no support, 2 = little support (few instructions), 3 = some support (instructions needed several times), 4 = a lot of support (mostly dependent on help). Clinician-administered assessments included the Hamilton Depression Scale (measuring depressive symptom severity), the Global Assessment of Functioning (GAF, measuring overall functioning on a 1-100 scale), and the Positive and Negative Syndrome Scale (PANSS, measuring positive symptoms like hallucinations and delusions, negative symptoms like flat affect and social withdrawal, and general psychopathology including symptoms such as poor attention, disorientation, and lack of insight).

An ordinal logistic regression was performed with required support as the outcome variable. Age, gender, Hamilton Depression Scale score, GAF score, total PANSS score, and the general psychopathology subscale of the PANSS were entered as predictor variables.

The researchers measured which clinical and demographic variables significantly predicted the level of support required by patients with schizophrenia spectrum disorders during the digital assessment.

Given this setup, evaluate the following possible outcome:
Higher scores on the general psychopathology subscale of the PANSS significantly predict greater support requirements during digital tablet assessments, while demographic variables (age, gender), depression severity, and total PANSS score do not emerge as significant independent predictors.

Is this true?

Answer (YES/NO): NO